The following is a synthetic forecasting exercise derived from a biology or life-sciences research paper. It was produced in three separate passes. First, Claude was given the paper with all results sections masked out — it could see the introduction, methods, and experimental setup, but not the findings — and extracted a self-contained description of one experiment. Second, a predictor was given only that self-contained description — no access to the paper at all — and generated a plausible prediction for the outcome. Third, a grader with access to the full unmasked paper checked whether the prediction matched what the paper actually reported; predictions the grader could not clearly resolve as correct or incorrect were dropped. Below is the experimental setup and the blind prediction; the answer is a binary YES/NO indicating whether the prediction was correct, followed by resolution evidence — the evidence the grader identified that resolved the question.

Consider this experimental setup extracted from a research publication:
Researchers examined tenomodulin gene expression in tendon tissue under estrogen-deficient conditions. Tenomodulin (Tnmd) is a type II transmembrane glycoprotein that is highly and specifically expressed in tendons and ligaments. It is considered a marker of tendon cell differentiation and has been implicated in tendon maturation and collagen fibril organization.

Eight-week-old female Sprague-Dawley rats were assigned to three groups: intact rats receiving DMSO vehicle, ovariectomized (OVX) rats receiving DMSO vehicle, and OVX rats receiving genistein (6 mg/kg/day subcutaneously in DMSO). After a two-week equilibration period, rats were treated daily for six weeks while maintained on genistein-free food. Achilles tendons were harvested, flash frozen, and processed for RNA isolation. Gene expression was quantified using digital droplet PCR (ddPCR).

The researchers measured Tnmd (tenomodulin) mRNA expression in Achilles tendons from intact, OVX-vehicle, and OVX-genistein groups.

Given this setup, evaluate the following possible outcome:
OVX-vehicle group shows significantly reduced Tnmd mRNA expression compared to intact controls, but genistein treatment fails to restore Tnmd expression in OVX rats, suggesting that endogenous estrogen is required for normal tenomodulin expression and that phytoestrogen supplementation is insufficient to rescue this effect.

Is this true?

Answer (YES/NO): NO